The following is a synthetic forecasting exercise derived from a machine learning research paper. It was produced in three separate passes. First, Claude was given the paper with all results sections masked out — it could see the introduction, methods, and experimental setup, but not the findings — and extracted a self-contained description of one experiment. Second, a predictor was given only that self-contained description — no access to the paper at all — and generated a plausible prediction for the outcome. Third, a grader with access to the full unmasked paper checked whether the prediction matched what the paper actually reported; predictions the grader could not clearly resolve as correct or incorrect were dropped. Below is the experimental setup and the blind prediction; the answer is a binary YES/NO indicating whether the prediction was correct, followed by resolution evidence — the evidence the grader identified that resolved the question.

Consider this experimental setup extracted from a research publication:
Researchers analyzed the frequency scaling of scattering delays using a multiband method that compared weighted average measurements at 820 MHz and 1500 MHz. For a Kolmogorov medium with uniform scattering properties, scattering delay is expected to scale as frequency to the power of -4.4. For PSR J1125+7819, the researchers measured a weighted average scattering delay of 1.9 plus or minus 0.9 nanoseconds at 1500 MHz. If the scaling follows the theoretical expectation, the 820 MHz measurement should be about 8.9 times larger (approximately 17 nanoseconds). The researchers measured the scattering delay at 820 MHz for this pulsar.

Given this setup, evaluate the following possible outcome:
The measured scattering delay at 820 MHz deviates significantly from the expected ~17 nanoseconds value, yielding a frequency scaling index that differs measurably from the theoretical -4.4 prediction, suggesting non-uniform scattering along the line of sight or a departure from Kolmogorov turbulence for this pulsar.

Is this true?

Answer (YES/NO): NO